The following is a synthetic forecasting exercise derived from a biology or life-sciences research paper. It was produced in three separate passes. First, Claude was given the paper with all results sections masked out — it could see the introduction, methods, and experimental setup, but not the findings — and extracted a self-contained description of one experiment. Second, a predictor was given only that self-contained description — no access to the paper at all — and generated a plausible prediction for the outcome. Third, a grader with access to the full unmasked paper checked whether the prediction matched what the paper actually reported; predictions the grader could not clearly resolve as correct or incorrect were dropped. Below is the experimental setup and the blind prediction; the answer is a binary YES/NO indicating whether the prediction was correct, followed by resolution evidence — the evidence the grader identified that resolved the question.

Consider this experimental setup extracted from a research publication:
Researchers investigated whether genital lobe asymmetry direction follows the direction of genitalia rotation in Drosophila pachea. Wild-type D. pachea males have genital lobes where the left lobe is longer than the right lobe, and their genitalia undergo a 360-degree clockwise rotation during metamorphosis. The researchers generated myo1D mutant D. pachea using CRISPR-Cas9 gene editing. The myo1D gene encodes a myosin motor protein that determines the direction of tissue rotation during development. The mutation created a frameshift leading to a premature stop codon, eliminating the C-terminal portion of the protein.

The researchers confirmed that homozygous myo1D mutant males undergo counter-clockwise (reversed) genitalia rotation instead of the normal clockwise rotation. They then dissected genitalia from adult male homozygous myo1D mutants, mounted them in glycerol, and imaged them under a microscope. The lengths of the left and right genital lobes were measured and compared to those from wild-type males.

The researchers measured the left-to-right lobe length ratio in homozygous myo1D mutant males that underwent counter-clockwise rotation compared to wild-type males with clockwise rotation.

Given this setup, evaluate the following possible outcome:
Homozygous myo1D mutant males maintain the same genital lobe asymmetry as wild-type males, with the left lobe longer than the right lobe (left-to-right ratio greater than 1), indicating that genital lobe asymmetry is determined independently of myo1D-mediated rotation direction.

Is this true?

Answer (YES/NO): NO